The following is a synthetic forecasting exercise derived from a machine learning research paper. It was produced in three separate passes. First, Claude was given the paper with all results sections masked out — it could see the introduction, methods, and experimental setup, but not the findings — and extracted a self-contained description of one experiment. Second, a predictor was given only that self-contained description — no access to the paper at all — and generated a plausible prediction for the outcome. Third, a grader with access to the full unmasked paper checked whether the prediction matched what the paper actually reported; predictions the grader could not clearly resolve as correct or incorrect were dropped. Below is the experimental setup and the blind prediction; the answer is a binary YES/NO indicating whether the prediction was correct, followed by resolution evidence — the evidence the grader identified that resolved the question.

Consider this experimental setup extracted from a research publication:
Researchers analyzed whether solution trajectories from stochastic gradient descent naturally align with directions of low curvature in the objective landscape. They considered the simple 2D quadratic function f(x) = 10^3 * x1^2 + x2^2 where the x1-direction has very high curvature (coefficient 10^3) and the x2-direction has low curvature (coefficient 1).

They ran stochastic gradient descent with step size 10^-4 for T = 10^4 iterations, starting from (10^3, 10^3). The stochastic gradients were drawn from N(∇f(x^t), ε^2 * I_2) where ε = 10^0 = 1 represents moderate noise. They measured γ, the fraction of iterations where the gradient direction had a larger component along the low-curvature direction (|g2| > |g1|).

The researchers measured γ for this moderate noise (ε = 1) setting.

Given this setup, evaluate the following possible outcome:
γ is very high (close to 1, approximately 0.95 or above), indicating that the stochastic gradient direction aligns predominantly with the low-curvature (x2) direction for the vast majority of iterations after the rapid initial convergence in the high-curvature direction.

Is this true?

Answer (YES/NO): NO